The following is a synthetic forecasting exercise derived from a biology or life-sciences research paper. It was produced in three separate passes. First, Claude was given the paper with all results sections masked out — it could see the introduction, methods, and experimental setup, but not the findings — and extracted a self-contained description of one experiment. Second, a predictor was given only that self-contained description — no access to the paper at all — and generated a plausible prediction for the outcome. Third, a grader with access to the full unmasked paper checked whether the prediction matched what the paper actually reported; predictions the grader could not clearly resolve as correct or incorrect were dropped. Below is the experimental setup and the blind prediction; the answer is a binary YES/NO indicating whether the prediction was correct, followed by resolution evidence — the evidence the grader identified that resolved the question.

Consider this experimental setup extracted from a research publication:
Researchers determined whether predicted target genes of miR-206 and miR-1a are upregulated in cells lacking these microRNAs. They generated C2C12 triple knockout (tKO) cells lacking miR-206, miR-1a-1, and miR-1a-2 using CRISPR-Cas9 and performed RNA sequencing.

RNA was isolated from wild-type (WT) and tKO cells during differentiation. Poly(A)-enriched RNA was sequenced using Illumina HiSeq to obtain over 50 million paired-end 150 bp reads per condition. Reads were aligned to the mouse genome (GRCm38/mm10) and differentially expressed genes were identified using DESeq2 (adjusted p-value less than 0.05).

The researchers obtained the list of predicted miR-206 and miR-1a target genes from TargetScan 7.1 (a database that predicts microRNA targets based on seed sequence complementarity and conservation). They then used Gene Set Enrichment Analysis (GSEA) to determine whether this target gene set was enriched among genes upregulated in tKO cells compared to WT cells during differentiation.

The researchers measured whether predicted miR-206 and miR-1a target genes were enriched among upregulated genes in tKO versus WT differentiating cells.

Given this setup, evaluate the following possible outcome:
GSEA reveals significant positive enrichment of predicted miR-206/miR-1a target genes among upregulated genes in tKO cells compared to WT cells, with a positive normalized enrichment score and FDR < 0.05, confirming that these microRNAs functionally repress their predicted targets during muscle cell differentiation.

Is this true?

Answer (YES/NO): NO